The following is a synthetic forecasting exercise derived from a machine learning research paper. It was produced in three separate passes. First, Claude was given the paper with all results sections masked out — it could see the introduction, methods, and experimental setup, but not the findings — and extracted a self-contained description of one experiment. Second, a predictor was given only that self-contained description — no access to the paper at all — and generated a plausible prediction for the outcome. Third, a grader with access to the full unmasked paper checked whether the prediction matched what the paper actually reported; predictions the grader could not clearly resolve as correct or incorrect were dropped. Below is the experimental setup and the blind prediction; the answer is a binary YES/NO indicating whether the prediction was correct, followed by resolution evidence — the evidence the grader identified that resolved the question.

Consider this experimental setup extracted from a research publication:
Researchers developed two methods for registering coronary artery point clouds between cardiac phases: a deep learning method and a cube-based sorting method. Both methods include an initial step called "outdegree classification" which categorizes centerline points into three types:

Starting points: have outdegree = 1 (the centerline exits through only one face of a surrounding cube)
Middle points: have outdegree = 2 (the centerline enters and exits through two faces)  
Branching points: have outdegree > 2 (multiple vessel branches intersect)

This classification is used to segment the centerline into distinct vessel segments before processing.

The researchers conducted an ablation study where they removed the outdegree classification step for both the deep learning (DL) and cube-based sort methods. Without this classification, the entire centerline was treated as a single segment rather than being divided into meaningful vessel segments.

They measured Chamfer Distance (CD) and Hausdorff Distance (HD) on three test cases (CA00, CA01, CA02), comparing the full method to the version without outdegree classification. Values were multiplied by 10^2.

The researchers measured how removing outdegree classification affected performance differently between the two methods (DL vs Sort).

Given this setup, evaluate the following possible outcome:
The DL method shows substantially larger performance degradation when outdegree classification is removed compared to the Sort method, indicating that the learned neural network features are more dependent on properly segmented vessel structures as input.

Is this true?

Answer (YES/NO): NO